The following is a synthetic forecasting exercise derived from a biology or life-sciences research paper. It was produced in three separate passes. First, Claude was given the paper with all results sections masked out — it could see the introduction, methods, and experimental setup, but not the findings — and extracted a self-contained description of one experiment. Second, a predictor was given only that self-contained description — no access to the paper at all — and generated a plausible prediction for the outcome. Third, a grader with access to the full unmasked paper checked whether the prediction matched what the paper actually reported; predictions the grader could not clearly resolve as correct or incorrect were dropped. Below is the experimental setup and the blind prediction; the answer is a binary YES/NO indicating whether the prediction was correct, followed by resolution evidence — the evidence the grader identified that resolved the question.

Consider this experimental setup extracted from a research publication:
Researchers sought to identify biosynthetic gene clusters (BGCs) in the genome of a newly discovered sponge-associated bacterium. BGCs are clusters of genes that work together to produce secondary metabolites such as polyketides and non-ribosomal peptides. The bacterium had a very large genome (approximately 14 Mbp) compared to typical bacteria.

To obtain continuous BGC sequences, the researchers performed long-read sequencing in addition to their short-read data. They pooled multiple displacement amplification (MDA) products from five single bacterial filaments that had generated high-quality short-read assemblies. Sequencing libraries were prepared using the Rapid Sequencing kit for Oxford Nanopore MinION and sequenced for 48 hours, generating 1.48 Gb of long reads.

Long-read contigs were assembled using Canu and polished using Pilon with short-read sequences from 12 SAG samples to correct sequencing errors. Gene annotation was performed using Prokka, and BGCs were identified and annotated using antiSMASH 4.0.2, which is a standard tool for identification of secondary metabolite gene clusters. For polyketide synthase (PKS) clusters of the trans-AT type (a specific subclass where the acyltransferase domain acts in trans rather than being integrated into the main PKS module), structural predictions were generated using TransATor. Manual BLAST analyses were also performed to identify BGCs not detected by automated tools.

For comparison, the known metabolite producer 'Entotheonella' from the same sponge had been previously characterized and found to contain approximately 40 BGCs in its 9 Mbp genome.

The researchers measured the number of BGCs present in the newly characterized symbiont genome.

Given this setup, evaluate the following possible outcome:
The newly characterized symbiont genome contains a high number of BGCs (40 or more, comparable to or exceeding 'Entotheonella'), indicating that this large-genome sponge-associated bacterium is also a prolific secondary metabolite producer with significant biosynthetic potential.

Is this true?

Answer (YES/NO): NO